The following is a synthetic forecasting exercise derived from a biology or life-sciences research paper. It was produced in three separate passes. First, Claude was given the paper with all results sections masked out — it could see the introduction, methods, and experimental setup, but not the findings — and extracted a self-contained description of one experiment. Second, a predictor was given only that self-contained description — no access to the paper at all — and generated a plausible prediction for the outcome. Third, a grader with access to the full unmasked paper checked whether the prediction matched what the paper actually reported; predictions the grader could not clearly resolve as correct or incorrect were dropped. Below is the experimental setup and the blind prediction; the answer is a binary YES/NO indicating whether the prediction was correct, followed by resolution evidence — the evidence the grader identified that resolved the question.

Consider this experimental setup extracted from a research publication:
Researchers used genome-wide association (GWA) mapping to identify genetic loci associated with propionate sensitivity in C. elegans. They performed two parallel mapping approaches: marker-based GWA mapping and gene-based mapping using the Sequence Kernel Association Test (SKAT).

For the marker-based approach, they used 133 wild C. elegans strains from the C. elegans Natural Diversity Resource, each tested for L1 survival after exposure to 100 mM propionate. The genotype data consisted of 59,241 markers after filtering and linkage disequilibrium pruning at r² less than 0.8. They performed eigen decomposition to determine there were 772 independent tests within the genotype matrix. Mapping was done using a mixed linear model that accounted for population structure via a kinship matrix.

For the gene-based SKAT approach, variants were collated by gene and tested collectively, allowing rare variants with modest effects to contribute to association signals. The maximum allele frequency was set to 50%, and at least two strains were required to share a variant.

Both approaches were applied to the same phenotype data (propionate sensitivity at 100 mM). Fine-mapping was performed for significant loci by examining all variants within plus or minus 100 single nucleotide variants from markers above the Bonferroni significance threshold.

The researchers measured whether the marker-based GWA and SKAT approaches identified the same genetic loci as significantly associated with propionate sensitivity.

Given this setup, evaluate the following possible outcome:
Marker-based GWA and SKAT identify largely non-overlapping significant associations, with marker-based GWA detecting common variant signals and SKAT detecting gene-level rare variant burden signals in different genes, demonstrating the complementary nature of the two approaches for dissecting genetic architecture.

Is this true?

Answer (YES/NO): NO